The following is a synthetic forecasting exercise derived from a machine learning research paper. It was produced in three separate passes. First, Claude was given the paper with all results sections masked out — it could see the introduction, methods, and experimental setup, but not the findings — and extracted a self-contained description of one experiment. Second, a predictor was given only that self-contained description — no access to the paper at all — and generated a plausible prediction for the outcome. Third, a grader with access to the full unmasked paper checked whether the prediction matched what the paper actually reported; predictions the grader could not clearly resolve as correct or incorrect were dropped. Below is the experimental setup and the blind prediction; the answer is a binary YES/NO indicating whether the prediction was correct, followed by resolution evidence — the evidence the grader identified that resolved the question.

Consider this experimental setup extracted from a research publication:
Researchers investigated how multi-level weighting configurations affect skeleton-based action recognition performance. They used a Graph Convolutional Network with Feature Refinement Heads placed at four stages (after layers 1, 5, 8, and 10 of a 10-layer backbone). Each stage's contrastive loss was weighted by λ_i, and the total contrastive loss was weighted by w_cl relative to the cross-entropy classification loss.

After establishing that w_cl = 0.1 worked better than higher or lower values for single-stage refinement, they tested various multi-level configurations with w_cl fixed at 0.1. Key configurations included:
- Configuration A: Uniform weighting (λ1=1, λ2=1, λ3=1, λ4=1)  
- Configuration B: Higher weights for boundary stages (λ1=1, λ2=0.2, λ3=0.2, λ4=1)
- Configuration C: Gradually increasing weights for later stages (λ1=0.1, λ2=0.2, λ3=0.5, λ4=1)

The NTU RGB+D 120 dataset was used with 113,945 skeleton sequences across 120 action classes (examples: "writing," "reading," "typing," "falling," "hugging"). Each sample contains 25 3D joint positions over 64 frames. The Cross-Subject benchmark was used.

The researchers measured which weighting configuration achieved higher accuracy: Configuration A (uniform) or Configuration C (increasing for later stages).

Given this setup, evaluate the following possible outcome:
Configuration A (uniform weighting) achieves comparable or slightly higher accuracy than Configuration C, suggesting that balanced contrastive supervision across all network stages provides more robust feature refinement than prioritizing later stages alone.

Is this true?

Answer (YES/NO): NO